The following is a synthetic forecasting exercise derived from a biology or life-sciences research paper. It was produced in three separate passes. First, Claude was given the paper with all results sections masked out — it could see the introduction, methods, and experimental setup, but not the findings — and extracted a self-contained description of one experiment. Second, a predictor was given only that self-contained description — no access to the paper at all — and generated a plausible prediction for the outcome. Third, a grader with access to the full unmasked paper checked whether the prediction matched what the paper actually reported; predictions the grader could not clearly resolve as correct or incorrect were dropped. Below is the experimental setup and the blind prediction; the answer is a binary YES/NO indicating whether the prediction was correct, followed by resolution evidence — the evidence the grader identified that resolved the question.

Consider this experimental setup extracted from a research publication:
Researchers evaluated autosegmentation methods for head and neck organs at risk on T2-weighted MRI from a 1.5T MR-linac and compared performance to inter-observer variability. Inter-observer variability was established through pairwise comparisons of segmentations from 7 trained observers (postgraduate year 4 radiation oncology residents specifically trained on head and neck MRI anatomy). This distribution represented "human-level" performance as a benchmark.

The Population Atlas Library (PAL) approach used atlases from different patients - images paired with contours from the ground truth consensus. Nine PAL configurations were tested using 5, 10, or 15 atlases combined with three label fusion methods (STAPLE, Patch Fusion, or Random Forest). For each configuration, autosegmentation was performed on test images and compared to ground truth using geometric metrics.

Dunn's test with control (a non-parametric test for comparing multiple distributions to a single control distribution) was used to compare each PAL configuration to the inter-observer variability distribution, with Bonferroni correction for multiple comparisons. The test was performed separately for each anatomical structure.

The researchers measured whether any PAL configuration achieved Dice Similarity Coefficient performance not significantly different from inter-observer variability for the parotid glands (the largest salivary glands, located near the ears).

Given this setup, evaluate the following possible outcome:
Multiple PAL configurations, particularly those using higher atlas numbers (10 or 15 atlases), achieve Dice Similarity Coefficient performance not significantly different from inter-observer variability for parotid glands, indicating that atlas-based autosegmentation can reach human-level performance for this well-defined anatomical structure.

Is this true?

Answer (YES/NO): YES